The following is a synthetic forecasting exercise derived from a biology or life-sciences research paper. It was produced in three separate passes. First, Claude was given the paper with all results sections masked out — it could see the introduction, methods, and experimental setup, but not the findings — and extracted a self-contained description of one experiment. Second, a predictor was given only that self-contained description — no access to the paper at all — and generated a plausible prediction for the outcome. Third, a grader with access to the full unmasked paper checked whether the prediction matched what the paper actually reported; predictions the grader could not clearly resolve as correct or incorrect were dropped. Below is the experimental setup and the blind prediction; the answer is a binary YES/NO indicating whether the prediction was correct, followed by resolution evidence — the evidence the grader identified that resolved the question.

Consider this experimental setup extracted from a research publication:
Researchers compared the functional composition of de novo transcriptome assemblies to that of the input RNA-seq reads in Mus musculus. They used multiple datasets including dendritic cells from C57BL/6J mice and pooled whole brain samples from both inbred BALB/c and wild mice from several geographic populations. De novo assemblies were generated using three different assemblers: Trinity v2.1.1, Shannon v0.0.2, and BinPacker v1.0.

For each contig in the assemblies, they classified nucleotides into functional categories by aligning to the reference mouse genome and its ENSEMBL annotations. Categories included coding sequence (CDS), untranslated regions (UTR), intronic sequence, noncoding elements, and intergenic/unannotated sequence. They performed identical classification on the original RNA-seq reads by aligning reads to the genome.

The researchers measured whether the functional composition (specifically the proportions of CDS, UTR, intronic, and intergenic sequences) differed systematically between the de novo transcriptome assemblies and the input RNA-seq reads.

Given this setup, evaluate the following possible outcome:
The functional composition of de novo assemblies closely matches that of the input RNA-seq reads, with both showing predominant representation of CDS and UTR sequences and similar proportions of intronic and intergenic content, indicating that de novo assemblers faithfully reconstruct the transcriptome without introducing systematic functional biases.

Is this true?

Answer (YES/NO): NO